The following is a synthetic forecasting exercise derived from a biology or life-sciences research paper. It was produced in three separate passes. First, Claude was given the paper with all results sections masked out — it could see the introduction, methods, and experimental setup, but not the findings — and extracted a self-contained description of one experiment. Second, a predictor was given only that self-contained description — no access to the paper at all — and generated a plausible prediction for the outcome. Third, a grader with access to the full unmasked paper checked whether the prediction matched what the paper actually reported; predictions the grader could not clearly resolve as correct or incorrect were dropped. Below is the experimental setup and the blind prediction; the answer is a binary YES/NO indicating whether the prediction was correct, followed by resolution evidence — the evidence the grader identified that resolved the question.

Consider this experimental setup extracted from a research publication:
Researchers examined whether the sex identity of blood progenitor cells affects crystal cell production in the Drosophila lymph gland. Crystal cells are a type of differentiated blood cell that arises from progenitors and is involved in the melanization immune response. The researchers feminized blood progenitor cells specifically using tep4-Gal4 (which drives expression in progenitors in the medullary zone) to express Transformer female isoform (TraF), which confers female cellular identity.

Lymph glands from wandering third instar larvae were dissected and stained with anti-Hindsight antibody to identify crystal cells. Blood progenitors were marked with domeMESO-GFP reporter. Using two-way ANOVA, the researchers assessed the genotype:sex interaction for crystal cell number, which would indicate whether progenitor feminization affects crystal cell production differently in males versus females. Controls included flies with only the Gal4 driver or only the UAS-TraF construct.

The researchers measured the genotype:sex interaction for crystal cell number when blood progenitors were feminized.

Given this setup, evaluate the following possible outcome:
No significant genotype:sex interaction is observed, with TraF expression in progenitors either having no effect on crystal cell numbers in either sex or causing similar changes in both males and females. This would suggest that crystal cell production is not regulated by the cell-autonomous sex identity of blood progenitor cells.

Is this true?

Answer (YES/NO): YES